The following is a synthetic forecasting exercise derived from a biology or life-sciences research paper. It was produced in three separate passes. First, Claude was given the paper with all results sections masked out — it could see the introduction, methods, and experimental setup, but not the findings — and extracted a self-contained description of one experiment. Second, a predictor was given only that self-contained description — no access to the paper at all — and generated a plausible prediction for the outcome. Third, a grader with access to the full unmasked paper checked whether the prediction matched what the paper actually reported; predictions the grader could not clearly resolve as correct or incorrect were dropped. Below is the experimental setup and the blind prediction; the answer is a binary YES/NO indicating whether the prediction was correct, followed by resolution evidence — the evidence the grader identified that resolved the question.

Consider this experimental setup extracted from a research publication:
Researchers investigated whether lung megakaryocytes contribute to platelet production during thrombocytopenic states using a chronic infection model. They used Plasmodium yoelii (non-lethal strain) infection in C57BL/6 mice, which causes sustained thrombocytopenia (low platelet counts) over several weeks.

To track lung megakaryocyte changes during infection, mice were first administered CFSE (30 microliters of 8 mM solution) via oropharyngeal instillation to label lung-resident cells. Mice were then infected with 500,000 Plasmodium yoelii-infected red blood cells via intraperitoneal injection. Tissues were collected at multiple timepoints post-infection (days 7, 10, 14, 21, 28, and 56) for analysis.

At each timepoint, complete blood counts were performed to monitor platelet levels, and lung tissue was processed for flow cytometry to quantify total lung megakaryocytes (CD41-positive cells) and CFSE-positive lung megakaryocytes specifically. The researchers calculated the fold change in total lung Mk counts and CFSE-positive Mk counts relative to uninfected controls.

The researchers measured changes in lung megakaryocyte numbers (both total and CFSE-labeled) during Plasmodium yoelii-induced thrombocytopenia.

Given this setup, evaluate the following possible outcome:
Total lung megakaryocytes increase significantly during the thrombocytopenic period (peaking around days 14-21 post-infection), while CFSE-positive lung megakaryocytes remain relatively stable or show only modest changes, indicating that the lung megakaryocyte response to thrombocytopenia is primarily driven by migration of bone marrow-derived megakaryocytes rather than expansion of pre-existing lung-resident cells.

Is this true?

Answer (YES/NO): NO